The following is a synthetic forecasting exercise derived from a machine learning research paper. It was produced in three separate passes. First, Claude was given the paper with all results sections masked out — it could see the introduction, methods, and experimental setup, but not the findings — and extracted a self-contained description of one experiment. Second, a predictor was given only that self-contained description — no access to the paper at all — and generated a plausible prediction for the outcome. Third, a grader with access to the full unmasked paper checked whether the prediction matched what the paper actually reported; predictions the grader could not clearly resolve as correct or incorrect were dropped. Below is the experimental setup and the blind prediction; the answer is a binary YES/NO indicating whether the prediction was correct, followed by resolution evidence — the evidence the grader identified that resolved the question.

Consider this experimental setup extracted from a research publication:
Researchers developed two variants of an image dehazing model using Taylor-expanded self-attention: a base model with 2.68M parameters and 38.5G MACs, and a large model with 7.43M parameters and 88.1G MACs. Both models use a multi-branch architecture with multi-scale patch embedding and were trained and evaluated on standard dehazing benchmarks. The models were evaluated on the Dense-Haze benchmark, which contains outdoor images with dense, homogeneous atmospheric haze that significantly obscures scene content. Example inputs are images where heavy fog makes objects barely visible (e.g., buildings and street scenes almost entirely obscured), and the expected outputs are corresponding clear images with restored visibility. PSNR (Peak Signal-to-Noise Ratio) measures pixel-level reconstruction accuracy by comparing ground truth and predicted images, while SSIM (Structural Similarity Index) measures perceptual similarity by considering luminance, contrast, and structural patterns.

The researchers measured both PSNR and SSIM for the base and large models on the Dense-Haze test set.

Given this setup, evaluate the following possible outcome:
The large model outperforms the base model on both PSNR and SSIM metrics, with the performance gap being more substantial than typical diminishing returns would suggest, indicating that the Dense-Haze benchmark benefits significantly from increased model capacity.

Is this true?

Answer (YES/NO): NO